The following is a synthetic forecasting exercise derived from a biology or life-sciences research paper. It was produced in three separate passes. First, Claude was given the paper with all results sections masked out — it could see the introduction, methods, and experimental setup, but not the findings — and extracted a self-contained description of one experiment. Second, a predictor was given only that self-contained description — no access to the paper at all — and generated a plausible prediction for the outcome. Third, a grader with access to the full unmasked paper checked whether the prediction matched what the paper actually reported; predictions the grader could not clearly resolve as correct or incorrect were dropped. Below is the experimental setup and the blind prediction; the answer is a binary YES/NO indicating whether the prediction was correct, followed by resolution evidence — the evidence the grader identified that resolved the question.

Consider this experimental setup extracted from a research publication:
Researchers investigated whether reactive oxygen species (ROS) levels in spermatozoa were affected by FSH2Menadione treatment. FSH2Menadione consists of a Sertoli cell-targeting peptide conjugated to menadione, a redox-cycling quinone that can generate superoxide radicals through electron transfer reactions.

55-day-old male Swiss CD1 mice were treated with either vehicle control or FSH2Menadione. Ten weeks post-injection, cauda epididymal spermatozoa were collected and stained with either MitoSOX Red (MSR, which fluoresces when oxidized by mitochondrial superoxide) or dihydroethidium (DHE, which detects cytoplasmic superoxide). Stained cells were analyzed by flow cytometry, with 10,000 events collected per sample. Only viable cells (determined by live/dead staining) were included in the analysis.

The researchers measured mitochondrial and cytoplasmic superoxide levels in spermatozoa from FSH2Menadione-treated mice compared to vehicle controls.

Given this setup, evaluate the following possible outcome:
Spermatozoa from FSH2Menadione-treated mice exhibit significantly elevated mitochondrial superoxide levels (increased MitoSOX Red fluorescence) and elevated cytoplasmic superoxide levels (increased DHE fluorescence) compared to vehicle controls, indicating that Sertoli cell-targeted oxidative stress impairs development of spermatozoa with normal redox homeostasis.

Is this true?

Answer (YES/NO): NO